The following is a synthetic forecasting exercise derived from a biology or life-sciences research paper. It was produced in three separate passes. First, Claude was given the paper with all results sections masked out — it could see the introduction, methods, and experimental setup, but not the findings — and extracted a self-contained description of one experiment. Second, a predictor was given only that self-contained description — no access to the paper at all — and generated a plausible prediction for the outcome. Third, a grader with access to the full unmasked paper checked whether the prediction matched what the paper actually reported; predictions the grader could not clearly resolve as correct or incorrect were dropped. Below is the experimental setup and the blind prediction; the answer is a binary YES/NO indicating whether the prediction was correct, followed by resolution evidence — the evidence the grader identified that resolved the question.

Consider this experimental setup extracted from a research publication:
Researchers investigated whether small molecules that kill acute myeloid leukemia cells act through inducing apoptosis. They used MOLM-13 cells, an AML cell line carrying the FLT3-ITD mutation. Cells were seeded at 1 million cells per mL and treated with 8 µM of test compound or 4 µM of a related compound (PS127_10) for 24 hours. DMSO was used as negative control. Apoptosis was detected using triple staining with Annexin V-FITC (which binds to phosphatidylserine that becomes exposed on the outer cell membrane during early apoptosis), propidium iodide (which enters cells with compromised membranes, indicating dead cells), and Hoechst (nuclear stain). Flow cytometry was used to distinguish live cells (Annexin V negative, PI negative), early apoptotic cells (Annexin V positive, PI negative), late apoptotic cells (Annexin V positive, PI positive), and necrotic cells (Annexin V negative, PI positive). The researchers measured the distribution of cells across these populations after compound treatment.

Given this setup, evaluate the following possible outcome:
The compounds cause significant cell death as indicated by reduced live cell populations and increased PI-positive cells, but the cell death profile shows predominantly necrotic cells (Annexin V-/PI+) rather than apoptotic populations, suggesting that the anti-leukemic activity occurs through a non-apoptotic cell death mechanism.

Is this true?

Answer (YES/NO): NO